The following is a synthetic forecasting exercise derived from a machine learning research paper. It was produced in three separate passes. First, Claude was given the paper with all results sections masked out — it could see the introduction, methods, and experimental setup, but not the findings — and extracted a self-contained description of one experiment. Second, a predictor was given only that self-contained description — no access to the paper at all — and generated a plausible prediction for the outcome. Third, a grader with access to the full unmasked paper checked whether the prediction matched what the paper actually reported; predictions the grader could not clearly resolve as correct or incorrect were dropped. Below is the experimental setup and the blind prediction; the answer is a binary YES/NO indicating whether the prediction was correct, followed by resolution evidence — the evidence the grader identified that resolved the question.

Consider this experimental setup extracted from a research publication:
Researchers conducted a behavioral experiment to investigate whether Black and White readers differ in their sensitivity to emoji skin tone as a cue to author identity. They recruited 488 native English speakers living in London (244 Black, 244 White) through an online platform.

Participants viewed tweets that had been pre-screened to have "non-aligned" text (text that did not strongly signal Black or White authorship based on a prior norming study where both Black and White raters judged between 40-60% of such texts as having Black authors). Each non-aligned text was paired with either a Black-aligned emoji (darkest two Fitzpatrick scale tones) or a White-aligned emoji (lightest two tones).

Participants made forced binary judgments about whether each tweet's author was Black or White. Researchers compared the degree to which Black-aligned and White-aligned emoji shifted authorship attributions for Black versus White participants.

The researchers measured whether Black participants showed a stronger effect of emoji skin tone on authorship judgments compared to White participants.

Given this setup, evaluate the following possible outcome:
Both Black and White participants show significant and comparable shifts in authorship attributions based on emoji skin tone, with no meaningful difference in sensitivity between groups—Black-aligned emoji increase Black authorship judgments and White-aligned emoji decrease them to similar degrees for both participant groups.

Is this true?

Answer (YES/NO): YES